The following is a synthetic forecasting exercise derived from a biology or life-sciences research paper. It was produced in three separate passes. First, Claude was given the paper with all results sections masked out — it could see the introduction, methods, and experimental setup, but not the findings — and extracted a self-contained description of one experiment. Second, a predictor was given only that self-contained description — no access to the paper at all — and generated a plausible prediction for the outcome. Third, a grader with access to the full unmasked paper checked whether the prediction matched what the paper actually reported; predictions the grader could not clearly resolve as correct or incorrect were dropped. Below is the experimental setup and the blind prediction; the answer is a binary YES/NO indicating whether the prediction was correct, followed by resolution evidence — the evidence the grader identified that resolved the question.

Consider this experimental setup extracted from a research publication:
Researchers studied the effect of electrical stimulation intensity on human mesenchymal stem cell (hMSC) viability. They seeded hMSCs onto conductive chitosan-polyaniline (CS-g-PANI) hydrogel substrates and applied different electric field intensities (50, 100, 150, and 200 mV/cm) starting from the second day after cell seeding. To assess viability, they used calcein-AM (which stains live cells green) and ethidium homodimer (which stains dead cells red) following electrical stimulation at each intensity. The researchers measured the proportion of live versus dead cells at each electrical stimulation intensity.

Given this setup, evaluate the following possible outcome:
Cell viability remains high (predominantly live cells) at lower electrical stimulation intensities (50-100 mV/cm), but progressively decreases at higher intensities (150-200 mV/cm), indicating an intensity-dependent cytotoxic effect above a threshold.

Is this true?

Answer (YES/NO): YES